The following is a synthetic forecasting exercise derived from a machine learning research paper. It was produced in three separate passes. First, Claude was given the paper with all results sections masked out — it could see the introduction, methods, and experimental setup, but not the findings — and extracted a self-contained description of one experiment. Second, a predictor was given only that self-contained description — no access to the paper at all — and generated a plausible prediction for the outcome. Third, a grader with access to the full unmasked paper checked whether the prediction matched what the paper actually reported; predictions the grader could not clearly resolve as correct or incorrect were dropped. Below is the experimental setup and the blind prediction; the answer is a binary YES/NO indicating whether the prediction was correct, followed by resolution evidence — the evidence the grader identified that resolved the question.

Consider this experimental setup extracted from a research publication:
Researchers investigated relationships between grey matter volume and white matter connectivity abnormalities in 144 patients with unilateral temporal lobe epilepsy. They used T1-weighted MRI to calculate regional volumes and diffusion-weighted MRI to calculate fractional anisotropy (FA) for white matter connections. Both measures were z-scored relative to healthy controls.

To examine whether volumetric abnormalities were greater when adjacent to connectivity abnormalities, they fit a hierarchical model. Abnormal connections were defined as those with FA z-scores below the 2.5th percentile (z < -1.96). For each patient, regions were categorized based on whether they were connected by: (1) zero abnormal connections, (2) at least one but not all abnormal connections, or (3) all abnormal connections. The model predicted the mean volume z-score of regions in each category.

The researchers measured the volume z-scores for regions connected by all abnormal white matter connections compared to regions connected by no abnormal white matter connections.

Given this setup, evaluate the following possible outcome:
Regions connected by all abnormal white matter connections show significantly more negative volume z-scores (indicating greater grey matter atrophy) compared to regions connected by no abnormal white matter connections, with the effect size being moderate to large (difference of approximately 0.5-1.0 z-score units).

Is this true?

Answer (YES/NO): NO